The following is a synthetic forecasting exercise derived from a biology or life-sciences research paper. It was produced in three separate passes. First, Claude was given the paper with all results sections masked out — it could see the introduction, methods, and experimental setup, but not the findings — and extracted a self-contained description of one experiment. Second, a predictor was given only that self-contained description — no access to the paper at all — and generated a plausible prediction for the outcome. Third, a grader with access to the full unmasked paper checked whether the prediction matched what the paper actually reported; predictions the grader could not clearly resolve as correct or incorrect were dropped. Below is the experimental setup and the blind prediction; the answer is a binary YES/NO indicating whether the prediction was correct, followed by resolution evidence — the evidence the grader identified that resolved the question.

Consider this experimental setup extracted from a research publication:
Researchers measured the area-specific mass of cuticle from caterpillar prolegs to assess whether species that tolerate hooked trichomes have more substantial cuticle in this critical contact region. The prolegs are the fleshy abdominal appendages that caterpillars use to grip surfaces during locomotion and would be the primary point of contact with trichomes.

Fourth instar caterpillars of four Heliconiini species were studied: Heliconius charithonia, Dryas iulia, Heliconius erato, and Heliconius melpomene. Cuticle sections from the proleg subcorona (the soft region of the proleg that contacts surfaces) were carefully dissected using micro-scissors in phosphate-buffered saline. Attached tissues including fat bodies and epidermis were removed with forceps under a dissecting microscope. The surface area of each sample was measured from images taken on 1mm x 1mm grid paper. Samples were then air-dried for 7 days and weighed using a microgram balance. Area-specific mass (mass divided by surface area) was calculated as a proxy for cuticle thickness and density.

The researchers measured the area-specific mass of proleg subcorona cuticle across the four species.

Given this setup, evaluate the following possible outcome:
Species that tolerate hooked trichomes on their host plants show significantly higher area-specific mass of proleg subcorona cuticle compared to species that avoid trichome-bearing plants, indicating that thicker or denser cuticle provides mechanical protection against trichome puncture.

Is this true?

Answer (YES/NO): YES